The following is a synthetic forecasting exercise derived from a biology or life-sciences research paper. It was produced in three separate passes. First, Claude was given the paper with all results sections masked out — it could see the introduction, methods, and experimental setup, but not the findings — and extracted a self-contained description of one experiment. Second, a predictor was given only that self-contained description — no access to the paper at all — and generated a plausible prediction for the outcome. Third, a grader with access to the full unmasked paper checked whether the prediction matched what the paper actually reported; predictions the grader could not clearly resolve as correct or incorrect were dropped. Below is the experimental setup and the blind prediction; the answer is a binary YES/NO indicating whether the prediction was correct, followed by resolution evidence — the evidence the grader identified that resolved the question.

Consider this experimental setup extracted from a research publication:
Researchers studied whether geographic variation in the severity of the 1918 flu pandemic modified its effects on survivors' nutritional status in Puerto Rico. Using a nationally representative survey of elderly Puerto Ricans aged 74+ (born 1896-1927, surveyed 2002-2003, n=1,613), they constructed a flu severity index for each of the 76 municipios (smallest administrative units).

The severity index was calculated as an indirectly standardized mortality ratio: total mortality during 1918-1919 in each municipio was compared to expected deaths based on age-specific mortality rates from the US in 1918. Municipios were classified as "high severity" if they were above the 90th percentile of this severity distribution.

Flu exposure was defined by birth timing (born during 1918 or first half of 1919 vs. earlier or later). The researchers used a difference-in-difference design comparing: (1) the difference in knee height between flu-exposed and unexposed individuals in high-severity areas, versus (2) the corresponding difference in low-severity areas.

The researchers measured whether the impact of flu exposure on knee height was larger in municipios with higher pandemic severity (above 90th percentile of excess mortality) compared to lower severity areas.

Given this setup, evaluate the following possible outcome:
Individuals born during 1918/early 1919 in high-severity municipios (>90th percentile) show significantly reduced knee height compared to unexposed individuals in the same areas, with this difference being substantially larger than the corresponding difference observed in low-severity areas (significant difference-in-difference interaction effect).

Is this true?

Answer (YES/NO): YES